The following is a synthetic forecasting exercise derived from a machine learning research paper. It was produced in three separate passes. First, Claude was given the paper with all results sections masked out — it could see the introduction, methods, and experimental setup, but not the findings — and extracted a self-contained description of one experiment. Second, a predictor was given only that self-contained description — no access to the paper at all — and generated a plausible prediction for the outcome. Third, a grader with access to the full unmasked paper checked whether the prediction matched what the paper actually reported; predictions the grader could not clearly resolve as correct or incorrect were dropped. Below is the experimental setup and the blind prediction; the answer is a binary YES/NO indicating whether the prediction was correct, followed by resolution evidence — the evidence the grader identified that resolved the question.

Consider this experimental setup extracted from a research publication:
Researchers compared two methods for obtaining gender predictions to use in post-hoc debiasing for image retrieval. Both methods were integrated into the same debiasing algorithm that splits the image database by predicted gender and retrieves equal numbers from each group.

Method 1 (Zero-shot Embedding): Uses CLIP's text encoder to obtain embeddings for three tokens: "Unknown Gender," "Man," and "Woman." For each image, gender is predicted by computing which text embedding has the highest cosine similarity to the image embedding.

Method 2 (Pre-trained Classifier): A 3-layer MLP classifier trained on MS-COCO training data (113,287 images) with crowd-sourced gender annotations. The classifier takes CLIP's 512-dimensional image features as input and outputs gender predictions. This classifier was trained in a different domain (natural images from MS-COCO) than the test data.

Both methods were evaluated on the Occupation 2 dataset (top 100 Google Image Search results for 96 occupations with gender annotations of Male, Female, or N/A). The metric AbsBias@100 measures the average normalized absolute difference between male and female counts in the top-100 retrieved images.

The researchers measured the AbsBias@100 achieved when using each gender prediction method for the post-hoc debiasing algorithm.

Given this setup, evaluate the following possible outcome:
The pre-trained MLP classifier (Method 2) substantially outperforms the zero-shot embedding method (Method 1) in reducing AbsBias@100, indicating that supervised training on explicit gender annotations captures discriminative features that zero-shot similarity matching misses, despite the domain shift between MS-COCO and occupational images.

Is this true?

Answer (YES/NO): NO